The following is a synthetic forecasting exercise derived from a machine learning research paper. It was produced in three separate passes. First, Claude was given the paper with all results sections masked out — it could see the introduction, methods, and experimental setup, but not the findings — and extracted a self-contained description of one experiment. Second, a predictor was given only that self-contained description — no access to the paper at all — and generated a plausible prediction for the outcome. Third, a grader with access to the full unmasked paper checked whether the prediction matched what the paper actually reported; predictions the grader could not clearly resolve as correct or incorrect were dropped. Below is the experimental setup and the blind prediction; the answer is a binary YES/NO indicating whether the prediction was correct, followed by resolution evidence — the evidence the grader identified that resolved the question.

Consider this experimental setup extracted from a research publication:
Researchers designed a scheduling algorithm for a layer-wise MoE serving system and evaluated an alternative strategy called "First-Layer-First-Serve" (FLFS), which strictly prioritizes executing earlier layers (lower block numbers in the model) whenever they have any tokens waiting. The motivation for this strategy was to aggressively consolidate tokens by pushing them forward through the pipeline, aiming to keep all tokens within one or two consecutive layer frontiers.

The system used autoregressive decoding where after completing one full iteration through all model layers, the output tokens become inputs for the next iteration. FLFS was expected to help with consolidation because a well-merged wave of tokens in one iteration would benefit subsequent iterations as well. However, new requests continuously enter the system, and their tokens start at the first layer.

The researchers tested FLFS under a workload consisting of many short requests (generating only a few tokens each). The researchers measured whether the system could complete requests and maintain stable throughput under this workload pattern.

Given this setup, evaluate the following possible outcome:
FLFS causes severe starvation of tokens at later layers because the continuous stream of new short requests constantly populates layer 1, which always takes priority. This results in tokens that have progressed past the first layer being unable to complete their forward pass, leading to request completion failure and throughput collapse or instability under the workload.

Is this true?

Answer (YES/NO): YES